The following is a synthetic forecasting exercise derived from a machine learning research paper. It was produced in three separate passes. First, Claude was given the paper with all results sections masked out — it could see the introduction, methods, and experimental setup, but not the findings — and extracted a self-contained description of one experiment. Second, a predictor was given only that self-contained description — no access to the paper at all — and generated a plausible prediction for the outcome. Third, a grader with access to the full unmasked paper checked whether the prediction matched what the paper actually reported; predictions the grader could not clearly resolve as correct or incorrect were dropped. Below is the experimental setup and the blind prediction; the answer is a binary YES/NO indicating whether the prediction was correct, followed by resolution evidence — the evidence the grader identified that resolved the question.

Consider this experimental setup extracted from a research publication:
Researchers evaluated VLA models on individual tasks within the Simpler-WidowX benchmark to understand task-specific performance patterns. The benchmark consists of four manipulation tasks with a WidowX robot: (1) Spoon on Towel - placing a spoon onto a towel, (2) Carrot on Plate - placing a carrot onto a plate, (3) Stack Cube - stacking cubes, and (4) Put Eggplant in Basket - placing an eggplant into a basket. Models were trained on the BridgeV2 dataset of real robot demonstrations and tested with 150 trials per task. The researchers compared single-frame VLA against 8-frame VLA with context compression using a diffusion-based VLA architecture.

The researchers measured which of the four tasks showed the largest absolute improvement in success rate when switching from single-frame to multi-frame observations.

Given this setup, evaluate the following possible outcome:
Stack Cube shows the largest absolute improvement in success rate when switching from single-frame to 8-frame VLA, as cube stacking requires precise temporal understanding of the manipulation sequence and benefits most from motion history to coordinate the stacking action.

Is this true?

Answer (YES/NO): YES